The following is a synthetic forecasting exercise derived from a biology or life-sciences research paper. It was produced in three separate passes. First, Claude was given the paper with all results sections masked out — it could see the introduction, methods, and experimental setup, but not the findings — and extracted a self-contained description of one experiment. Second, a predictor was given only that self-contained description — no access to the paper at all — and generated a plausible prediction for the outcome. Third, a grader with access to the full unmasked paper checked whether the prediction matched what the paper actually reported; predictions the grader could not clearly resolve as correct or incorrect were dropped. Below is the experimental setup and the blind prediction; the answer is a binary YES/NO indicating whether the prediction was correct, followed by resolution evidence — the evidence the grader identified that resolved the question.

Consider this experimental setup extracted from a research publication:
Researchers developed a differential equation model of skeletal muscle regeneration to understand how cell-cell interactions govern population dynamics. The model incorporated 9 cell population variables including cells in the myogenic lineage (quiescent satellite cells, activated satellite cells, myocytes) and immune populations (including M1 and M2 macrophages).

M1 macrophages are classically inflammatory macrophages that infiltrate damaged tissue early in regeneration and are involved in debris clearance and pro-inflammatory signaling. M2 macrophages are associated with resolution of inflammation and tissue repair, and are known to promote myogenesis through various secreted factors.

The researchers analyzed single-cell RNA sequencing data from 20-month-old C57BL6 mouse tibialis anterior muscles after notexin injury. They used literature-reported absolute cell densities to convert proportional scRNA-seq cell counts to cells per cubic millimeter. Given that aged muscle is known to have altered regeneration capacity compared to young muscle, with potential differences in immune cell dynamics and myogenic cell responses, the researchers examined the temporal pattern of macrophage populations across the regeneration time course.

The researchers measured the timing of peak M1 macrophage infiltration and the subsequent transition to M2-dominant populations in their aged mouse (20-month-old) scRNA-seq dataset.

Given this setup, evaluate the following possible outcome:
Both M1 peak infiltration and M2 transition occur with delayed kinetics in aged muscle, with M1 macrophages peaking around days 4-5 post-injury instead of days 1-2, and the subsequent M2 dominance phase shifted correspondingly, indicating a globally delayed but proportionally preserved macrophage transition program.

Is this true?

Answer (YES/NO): NO